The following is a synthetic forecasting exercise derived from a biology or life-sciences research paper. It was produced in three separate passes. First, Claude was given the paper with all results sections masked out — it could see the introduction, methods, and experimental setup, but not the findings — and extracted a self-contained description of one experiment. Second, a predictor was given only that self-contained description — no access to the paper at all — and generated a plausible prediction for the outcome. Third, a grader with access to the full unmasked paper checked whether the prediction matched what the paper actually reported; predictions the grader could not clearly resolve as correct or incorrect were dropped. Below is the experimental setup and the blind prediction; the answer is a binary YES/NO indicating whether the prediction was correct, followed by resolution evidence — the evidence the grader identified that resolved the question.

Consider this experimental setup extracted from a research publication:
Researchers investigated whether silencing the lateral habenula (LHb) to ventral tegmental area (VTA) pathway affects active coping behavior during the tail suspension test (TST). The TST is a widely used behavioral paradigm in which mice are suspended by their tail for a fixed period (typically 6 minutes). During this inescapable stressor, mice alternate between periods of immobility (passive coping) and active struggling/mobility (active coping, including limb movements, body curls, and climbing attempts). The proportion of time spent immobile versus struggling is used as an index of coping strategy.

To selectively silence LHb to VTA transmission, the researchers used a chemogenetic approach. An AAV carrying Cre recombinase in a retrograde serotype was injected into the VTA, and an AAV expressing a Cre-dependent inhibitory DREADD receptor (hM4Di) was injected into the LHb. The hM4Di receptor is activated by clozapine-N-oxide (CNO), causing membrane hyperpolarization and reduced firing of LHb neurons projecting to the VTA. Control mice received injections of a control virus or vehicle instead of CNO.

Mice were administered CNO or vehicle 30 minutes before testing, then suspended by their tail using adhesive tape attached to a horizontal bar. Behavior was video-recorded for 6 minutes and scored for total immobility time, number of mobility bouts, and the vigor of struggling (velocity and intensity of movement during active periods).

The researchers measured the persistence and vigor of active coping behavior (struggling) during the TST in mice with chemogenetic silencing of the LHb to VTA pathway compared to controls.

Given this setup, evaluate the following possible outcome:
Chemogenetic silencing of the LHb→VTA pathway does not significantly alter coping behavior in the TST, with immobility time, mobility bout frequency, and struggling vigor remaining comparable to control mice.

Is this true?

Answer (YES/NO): NO